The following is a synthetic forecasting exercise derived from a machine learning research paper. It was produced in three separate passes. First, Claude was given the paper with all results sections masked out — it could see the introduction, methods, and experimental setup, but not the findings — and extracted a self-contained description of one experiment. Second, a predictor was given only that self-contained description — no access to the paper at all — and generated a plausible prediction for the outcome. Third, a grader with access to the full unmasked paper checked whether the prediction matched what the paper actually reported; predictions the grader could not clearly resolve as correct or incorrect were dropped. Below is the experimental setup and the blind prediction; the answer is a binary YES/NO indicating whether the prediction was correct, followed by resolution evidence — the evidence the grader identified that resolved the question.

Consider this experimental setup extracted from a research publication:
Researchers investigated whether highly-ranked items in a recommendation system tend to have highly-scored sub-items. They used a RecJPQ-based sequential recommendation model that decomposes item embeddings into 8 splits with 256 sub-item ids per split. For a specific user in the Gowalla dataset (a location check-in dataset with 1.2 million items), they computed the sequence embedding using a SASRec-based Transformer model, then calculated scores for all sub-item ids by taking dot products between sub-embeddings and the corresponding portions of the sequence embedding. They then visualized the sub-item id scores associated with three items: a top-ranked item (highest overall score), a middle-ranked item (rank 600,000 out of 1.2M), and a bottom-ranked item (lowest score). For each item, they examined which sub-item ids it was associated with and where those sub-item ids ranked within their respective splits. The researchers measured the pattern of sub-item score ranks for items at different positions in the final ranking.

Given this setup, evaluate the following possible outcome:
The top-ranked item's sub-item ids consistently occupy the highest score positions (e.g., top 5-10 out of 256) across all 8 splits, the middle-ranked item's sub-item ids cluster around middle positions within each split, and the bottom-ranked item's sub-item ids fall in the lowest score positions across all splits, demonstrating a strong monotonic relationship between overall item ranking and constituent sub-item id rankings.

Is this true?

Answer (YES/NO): NO